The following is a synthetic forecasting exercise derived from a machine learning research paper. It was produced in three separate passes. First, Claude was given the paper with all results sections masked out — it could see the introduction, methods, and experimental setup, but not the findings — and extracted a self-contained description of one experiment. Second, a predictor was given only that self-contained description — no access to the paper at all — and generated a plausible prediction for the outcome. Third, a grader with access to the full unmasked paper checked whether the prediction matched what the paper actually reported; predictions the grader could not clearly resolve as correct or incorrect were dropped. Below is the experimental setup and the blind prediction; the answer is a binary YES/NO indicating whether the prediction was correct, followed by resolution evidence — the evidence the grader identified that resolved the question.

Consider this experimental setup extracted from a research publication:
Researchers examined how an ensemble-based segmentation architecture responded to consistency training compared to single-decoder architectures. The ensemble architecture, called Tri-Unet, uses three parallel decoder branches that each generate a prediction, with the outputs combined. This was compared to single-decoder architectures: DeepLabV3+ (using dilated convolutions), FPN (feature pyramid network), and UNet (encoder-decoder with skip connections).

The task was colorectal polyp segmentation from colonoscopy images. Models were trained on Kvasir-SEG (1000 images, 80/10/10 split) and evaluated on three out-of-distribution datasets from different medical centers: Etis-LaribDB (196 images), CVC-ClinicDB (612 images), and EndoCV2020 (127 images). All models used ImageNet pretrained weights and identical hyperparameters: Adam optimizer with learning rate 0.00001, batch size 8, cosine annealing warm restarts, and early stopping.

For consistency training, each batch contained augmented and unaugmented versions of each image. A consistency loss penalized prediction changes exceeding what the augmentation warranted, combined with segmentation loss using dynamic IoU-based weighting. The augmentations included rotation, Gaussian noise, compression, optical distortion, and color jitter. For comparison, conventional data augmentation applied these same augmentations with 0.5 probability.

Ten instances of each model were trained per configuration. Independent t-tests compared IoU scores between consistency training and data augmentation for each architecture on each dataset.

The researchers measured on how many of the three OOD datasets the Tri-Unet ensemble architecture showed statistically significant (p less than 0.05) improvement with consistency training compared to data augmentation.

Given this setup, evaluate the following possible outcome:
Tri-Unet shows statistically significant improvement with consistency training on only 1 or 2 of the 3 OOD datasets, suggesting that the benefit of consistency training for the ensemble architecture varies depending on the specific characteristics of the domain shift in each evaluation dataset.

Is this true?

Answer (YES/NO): YES